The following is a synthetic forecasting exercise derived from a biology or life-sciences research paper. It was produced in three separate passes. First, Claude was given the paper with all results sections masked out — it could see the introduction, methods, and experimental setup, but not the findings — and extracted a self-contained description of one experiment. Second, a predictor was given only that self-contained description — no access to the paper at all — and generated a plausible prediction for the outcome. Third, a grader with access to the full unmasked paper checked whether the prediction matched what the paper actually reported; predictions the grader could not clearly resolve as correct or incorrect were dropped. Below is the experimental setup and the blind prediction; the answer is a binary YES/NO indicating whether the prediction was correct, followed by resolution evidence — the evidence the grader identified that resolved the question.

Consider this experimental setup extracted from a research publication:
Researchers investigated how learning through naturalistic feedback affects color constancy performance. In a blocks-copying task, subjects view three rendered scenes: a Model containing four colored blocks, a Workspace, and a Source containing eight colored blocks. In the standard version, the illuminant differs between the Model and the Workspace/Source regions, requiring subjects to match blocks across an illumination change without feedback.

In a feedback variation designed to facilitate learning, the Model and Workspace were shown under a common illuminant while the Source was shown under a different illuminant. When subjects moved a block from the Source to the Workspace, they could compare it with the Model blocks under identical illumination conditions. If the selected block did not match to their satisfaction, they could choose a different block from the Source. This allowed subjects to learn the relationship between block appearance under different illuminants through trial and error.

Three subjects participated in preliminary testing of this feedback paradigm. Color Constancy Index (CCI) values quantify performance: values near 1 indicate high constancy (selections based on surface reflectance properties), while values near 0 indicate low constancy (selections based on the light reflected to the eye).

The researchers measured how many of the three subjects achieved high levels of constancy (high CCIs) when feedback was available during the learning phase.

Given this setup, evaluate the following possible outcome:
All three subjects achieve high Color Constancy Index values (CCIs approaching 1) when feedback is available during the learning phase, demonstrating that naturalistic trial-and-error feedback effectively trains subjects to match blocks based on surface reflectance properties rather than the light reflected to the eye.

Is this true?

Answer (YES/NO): NO